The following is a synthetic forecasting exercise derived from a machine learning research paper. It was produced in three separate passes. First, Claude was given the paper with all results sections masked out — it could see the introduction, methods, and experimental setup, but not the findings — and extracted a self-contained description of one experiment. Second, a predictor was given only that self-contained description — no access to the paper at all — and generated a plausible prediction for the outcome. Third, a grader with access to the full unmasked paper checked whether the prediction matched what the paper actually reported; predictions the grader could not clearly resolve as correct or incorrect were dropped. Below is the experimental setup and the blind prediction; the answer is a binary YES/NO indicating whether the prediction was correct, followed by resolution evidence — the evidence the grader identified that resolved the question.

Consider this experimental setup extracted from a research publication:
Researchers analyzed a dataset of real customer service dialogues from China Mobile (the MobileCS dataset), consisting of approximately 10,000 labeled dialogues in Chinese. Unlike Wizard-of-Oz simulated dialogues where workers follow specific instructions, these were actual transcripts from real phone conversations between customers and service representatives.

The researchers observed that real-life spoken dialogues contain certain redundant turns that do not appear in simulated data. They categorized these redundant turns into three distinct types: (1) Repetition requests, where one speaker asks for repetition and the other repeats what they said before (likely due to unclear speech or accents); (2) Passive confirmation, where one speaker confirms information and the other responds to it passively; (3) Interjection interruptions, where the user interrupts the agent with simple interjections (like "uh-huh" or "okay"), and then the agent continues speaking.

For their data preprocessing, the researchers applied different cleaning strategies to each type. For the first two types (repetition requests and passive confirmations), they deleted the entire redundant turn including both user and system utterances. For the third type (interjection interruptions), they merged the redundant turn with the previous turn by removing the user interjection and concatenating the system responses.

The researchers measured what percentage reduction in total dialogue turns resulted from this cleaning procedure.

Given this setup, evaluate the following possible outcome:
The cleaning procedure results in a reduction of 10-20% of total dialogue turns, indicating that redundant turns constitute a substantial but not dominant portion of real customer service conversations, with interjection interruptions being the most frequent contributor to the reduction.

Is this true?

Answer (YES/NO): NO